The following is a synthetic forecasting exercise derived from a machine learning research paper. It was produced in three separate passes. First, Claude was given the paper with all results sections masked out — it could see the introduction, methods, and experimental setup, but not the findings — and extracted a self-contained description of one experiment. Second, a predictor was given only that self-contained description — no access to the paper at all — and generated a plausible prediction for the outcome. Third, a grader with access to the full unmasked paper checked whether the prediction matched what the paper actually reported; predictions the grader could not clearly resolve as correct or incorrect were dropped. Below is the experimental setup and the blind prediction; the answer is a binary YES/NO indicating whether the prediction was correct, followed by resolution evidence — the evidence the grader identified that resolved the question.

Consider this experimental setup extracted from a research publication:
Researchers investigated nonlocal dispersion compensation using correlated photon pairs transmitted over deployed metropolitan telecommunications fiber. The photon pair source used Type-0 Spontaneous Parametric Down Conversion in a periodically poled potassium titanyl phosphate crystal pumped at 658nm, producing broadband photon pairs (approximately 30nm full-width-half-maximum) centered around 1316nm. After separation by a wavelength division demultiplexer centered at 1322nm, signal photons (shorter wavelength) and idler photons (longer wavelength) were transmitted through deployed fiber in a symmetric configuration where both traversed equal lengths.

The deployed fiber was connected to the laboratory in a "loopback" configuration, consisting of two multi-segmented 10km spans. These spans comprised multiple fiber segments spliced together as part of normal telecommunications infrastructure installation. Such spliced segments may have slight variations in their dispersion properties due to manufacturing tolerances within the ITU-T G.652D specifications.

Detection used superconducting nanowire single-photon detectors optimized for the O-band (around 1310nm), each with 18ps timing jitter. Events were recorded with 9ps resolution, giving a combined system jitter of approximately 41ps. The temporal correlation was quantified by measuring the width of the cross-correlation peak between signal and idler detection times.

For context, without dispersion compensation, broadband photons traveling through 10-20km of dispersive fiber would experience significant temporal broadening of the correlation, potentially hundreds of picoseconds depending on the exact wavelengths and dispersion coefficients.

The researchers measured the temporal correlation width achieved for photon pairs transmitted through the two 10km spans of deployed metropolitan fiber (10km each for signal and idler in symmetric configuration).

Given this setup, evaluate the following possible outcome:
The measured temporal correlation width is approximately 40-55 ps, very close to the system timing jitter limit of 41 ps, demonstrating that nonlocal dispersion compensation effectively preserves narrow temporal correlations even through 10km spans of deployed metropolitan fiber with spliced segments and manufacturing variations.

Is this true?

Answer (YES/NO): YES